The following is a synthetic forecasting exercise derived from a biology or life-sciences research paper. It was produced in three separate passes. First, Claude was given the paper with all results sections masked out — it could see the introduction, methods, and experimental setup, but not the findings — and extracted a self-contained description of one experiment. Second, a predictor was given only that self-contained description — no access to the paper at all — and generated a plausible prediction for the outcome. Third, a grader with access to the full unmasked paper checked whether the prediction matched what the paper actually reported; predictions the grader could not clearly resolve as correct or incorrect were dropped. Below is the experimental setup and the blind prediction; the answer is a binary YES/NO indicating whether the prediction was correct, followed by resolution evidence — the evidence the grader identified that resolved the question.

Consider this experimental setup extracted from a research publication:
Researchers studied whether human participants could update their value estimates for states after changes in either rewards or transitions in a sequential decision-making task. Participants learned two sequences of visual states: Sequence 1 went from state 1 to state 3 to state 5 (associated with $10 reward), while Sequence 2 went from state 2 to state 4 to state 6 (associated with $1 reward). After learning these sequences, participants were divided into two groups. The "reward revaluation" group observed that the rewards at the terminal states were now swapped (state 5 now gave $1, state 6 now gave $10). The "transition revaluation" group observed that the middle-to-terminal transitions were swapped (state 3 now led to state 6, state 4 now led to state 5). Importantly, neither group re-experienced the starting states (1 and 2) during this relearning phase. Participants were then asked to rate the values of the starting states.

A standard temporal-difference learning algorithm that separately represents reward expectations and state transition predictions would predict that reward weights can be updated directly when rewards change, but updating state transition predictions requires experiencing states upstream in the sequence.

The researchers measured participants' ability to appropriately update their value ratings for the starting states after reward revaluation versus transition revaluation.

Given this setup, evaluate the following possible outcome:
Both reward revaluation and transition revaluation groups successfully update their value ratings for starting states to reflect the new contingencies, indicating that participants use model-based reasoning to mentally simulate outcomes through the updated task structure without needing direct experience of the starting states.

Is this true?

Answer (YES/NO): NO